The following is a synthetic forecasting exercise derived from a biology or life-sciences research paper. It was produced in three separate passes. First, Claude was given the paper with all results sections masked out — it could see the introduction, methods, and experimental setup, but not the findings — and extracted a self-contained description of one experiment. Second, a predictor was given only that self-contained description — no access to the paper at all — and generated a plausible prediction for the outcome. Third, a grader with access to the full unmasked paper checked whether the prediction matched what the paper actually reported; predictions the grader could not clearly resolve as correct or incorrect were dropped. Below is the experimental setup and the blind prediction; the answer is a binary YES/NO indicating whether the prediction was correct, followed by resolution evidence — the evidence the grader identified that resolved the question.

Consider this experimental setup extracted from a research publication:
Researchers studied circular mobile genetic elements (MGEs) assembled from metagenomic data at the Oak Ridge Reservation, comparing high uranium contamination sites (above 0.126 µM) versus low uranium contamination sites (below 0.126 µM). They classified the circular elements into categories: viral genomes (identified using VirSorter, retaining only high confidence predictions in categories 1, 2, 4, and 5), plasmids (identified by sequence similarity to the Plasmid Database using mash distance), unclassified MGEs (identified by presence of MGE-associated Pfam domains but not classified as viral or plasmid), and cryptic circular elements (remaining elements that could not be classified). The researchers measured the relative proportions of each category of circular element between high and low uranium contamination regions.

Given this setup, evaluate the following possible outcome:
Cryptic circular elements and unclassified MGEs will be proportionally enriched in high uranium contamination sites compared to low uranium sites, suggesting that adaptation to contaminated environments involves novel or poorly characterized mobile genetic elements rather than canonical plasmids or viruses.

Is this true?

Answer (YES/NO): NO